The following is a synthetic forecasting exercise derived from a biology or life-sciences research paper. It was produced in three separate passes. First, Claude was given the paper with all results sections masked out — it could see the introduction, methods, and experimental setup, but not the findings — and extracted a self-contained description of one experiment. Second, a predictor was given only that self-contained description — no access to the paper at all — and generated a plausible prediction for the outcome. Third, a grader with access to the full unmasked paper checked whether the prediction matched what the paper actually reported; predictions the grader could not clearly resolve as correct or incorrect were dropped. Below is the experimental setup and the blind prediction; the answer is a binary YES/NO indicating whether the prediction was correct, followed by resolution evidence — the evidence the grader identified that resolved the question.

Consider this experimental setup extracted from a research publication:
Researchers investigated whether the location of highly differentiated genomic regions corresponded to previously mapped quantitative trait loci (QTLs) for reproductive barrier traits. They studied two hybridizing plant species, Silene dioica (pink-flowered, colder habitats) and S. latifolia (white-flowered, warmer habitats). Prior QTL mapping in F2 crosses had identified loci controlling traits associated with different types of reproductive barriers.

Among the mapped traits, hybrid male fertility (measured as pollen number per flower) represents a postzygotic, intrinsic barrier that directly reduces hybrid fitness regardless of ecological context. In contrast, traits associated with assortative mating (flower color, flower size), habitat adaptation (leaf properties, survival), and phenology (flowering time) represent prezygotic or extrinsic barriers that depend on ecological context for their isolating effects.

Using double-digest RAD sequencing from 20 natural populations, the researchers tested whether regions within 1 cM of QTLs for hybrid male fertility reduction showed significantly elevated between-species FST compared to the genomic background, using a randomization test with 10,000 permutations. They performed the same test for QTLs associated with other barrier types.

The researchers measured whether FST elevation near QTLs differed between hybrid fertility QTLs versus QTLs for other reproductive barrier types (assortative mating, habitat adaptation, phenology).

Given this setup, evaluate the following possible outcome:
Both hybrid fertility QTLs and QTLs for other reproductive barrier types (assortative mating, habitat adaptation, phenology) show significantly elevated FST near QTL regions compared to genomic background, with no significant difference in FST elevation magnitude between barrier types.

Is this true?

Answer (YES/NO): NO